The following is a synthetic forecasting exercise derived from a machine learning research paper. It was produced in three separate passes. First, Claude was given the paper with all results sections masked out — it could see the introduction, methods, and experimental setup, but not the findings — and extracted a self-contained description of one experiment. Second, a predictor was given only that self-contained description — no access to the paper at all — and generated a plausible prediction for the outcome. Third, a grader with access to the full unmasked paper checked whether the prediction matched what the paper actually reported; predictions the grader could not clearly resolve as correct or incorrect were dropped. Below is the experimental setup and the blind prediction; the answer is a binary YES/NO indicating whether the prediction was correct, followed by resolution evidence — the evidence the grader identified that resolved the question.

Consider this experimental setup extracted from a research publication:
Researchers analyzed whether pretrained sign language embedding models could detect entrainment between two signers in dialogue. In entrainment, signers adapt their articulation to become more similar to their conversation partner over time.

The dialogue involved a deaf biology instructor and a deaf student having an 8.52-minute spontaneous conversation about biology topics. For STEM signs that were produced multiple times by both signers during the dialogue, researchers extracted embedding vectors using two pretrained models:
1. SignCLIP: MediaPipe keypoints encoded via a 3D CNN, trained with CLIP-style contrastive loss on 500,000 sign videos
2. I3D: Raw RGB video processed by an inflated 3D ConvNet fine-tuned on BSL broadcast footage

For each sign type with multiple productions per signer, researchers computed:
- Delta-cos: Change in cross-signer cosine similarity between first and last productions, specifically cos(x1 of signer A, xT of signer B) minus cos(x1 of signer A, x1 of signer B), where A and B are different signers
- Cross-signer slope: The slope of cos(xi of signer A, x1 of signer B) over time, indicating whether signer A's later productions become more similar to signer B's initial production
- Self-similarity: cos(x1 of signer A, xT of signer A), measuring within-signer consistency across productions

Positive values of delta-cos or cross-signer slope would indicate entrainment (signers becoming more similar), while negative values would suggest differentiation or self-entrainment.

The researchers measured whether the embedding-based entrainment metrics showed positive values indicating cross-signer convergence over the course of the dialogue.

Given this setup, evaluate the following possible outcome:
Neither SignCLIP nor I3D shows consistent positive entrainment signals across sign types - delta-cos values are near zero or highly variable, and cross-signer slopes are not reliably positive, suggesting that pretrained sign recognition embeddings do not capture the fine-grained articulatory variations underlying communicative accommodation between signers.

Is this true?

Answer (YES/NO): NO